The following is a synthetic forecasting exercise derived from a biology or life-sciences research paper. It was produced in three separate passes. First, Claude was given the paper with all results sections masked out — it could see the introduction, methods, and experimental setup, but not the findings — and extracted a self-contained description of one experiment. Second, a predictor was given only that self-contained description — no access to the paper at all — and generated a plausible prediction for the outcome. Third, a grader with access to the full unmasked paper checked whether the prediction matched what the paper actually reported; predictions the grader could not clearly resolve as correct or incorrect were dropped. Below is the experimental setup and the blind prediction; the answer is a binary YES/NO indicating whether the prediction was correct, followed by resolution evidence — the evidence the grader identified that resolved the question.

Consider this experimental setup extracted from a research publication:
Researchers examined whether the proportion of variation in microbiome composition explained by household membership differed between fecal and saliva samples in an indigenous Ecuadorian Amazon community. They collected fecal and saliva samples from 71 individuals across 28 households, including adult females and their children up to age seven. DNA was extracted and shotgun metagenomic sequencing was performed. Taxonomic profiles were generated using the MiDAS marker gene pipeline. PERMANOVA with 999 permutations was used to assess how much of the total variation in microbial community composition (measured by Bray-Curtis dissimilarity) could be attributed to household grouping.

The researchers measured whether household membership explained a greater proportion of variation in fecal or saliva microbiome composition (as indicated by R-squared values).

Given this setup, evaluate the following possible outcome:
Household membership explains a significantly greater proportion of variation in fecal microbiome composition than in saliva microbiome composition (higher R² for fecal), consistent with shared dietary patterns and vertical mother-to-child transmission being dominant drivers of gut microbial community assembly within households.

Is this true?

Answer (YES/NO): NO